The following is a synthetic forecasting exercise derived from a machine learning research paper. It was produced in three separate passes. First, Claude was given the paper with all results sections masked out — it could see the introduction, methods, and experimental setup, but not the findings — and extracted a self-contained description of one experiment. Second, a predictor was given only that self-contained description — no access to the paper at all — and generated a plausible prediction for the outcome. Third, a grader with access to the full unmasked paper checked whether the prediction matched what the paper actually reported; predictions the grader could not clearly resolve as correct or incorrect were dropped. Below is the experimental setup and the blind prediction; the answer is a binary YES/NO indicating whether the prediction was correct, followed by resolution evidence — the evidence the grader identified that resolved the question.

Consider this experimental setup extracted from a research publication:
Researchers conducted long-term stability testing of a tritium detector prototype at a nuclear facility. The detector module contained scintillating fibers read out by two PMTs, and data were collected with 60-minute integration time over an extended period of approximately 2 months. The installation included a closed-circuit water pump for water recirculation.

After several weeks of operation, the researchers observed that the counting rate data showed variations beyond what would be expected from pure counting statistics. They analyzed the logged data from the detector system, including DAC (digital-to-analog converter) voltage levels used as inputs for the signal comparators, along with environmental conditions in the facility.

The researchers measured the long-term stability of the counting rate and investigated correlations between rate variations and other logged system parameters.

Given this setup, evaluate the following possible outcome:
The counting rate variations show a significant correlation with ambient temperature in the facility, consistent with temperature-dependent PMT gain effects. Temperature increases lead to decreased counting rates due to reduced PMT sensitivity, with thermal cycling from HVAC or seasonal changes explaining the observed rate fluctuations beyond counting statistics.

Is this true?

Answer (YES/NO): NO